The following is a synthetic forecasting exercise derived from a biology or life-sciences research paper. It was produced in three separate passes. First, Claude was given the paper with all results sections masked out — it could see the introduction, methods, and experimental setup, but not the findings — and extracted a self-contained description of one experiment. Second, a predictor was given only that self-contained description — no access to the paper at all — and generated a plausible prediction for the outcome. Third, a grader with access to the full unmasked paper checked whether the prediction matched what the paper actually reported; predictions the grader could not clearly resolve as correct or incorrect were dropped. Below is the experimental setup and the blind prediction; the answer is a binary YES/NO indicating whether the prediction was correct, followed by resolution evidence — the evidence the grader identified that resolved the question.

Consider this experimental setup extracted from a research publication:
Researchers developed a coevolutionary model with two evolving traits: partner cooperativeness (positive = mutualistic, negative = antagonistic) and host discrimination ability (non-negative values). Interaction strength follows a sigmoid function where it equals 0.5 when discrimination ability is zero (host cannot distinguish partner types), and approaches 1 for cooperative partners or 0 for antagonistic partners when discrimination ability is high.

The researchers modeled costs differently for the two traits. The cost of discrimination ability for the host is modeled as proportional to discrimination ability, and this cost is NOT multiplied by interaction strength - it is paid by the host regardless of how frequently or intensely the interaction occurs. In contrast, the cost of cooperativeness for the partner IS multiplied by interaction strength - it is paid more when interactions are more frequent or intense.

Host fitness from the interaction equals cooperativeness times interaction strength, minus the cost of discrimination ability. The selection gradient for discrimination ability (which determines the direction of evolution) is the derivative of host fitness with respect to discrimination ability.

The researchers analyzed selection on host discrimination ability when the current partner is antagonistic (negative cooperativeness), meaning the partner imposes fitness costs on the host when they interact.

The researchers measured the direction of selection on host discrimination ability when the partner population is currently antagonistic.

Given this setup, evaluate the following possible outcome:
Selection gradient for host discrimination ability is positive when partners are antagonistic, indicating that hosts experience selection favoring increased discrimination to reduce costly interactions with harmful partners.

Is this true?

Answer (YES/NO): YES